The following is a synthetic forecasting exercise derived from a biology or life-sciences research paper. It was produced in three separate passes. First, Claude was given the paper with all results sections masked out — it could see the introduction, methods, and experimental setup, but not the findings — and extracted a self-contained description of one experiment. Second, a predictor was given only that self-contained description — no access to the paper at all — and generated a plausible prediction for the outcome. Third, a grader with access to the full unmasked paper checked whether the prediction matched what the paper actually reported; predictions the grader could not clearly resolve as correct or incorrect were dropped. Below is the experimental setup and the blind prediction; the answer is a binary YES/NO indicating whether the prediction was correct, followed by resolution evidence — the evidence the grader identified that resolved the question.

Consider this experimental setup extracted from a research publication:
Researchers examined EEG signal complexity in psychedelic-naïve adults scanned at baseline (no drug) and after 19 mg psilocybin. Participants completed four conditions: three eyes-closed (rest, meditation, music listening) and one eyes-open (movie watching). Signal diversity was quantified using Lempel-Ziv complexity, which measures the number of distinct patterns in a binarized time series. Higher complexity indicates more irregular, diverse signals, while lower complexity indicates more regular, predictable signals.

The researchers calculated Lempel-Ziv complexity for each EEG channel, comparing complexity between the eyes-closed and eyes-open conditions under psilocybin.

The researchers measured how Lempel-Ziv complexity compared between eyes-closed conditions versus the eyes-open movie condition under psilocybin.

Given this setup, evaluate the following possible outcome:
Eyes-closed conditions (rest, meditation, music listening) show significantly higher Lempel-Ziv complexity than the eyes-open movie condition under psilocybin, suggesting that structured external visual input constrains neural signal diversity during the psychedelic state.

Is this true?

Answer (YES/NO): YES